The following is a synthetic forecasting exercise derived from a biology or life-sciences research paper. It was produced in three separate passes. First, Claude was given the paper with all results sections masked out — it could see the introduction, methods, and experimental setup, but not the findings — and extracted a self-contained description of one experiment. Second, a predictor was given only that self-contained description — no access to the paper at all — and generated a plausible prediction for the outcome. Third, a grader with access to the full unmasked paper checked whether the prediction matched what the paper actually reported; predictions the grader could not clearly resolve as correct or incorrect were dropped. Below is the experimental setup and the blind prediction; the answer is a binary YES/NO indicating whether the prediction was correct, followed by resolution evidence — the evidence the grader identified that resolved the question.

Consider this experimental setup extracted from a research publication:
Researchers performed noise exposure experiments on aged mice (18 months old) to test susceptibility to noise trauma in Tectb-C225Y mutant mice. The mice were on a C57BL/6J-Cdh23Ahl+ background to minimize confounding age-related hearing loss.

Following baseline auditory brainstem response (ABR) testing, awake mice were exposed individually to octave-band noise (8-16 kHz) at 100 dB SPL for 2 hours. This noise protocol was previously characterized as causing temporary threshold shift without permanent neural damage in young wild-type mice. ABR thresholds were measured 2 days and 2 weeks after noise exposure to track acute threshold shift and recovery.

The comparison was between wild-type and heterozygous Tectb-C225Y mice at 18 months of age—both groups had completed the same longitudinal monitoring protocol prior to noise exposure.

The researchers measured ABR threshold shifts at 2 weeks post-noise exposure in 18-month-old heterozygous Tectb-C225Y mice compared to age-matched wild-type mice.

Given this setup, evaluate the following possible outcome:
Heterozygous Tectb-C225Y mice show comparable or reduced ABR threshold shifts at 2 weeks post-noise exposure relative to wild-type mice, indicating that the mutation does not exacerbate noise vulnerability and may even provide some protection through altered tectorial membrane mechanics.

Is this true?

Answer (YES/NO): NO